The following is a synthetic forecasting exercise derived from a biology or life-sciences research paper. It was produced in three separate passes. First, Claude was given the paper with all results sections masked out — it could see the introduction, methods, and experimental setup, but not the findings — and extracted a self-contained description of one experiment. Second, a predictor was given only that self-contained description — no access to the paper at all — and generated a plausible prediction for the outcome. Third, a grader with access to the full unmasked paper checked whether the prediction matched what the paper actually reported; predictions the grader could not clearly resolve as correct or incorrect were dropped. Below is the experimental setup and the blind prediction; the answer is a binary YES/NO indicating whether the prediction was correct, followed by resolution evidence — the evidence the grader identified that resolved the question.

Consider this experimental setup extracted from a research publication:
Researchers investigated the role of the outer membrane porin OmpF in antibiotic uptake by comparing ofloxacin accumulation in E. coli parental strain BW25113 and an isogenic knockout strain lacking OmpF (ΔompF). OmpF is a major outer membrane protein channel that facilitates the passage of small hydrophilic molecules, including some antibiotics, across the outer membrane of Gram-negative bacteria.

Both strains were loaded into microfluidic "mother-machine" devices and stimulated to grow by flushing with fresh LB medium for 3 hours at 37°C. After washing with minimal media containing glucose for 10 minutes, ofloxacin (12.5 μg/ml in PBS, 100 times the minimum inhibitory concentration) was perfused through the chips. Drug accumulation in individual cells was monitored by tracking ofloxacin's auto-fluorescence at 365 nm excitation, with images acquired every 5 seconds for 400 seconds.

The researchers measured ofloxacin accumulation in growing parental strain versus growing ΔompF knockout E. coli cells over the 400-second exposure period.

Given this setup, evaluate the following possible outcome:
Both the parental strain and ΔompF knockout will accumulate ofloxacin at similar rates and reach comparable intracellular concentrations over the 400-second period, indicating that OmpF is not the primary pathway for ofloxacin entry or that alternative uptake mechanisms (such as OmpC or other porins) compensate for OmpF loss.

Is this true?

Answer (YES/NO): NO